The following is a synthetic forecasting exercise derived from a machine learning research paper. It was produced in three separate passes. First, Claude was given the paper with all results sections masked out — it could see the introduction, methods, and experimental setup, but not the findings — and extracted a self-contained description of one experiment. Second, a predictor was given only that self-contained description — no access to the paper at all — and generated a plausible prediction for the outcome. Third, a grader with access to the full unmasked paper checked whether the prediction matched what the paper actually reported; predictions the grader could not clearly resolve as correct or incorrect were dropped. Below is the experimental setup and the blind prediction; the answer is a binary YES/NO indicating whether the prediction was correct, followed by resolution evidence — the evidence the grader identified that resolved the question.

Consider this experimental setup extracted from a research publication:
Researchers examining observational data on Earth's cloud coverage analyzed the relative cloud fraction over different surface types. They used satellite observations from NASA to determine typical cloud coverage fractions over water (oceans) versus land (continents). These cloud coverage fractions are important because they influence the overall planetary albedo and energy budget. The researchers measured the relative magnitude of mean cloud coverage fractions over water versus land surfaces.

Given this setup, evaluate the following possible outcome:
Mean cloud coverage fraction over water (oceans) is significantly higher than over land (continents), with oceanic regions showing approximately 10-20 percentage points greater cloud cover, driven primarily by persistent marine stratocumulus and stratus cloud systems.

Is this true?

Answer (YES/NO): YES